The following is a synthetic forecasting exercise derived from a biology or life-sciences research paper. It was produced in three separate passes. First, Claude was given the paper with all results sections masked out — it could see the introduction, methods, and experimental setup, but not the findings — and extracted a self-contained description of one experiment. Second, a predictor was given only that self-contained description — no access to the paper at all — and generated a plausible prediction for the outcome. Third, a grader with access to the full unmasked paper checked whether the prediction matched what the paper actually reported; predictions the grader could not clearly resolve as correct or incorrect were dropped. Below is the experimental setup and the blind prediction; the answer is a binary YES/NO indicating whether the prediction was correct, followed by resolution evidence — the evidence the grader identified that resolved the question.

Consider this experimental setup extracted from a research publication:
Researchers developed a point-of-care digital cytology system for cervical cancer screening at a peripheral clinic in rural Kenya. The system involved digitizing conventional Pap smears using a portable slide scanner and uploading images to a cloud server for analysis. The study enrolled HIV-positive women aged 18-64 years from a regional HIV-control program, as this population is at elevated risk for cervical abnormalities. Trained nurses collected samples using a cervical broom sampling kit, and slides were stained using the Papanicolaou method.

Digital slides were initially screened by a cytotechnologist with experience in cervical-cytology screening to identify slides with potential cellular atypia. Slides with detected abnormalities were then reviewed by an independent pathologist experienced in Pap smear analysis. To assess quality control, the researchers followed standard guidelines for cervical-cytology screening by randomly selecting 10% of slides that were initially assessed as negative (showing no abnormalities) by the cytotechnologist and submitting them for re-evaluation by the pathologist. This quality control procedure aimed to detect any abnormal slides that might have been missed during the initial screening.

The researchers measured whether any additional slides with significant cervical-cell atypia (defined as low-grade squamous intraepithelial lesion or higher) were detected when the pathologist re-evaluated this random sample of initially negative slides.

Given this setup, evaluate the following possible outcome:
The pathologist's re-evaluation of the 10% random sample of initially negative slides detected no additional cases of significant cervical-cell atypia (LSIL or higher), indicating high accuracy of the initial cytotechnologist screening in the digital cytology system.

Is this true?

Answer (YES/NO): YES